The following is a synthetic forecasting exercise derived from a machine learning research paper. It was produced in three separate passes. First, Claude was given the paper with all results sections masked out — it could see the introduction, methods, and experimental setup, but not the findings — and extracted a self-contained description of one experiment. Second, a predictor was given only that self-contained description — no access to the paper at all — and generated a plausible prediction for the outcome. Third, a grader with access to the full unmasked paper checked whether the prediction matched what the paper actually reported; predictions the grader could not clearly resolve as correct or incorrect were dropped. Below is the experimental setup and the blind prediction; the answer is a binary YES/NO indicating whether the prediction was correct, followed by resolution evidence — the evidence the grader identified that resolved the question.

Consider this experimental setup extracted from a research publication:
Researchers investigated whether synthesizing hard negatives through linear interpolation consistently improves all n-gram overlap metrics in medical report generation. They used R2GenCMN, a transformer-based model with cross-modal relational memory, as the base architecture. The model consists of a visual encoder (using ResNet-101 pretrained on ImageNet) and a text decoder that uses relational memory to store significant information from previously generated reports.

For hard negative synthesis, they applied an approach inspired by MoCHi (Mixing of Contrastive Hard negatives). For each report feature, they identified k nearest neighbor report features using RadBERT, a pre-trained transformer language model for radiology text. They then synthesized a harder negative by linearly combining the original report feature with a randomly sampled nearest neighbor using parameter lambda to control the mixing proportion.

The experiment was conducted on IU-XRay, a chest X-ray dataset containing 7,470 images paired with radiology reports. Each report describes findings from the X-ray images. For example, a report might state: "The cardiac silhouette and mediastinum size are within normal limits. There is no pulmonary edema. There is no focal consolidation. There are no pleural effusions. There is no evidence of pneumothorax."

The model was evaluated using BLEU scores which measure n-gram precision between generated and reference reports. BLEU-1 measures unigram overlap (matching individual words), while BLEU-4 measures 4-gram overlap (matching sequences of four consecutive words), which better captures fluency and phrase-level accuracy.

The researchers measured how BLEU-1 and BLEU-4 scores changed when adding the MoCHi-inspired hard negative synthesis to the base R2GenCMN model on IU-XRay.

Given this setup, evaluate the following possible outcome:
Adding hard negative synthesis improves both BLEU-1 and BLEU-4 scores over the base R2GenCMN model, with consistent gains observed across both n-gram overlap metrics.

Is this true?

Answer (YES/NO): NO